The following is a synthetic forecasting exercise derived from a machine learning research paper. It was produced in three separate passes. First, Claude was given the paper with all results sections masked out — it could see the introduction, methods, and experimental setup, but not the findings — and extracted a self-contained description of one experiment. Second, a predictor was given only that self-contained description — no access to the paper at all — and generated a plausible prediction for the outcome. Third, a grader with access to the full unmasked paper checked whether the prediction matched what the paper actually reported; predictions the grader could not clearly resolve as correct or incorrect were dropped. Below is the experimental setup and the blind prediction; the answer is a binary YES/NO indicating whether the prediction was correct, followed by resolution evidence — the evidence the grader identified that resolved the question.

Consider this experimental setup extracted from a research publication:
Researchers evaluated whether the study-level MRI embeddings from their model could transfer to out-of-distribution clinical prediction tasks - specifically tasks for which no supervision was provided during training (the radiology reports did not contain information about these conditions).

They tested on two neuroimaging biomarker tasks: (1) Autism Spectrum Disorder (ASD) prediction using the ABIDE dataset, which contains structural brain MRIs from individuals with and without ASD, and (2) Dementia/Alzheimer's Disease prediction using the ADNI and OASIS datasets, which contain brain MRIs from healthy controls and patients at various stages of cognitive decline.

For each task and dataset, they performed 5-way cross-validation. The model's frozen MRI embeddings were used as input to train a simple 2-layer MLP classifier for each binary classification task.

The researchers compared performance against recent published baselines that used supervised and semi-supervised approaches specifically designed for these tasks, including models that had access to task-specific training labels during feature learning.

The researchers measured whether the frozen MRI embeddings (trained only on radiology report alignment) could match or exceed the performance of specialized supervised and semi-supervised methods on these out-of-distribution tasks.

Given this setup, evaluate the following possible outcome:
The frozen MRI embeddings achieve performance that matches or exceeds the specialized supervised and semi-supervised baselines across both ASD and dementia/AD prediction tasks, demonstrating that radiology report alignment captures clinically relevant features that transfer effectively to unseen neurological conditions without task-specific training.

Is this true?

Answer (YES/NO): YES